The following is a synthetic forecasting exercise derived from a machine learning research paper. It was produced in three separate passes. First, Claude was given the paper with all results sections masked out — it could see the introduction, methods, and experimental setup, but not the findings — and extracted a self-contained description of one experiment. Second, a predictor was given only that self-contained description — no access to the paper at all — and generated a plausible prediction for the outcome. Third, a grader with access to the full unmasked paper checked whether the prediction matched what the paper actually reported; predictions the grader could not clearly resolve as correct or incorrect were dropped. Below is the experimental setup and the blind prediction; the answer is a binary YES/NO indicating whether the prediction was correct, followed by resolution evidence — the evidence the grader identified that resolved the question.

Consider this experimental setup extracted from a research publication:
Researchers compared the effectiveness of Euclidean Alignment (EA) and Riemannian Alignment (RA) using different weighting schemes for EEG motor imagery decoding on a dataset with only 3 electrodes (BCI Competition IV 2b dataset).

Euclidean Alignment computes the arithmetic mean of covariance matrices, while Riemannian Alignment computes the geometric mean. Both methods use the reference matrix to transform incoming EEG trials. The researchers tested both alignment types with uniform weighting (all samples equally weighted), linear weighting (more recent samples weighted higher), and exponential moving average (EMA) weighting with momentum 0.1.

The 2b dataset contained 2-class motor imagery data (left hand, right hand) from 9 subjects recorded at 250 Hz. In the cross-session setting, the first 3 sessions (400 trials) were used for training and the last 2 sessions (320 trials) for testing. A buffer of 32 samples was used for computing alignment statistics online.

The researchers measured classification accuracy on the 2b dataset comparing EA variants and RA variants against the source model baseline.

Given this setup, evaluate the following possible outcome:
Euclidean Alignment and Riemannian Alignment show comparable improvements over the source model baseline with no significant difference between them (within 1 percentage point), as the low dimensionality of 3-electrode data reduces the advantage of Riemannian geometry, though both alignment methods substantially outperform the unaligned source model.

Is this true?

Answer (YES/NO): NO